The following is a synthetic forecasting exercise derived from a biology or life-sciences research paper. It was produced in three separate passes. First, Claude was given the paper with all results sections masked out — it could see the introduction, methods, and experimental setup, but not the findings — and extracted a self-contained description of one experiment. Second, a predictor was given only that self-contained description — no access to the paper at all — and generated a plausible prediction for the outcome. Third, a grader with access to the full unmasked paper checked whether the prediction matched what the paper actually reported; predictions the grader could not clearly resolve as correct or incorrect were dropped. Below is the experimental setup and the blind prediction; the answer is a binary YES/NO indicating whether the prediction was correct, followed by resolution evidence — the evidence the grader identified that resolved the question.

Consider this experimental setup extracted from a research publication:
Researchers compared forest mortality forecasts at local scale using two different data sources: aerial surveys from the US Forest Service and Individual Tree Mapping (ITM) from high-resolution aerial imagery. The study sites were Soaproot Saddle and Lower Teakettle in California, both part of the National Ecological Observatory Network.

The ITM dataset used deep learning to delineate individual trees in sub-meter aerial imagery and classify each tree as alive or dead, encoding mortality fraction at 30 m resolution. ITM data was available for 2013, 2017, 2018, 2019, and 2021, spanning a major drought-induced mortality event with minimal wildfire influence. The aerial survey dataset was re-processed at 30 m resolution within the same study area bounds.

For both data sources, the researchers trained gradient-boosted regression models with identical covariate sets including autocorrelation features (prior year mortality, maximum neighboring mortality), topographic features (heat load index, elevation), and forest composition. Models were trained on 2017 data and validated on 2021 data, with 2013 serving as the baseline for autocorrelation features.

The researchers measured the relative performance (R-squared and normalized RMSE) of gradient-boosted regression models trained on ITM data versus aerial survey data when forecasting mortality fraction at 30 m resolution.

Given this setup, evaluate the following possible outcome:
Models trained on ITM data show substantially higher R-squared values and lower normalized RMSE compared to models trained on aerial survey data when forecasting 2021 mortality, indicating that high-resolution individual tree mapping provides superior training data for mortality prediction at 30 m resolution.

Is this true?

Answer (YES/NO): YES